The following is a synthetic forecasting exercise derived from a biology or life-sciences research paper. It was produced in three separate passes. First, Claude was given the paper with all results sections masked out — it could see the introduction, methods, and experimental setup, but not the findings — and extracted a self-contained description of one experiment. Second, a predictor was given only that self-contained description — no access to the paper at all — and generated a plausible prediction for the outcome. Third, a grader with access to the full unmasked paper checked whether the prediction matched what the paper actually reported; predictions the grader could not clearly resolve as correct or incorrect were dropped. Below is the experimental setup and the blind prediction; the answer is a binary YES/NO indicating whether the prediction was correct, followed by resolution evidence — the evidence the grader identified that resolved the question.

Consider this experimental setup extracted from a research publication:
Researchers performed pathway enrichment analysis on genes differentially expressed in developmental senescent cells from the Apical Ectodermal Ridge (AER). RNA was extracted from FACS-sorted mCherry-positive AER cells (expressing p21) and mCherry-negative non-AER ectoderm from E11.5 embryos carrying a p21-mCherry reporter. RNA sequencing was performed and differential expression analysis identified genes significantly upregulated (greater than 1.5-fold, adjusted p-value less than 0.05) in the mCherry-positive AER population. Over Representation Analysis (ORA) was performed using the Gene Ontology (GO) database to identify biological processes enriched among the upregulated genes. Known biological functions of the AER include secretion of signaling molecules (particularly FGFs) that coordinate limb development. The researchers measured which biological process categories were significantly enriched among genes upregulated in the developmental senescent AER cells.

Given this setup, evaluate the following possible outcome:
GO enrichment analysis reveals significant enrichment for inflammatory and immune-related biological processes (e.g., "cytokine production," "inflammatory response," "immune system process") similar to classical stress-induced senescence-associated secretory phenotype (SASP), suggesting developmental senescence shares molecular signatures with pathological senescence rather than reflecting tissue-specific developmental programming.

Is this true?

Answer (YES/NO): NO